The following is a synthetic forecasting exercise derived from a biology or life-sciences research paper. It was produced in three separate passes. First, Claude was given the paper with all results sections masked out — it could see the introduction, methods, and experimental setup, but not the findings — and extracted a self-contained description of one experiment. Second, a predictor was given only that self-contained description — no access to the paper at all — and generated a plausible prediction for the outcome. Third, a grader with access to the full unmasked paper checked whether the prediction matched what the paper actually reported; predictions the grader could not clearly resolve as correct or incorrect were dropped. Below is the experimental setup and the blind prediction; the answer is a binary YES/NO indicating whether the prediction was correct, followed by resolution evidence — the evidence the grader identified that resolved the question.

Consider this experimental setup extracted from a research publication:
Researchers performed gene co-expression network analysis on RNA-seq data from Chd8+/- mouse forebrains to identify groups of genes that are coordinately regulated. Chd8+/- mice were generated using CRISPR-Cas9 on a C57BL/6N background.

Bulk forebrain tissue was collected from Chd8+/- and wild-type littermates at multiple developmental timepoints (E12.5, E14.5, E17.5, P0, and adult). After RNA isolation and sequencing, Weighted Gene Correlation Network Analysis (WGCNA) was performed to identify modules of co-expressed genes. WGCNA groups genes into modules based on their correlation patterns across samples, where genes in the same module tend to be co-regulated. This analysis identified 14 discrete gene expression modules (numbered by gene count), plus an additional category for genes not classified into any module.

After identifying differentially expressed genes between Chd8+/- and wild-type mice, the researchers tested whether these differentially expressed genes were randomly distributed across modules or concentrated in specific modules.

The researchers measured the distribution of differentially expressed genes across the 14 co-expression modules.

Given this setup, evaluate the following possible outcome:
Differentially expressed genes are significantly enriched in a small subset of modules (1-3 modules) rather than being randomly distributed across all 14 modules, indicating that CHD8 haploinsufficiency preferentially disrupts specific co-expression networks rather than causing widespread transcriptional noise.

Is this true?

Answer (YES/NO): NO